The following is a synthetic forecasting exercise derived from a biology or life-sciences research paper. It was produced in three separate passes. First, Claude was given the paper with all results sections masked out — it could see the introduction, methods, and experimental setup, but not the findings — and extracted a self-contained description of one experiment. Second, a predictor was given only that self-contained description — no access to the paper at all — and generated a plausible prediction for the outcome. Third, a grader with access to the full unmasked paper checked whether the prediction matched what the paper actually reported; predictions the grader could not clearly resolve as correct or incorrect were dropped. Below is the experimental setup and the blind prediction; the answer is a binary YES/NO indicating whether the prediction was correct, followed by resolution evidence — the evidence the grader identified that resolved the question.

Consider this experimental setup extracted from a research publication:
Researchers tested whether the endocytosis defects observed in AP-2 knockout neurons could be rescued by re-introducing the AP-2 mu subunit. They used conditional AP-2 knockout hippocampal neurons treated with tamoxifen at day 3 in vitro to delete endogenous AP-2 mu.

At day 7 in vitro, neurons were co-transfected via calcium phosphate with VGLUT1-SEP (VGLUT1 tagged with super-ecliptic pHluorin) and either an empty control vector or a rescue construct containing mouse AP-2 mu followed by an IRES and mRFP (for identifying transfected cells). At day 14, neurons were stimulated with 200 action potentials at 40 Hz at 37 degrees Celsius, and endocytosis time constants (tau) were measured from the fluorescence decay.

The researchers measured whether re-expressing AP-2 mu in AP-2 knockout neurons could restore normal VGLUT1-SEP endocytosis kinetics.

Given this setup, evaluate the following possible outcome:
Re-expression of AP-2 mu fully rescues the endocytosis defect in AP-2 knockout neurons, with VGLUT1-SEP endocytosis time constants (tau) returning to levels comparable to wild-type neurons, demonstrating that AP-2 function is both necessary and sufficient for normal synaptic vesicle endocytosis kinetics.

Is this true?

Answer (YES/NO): YES